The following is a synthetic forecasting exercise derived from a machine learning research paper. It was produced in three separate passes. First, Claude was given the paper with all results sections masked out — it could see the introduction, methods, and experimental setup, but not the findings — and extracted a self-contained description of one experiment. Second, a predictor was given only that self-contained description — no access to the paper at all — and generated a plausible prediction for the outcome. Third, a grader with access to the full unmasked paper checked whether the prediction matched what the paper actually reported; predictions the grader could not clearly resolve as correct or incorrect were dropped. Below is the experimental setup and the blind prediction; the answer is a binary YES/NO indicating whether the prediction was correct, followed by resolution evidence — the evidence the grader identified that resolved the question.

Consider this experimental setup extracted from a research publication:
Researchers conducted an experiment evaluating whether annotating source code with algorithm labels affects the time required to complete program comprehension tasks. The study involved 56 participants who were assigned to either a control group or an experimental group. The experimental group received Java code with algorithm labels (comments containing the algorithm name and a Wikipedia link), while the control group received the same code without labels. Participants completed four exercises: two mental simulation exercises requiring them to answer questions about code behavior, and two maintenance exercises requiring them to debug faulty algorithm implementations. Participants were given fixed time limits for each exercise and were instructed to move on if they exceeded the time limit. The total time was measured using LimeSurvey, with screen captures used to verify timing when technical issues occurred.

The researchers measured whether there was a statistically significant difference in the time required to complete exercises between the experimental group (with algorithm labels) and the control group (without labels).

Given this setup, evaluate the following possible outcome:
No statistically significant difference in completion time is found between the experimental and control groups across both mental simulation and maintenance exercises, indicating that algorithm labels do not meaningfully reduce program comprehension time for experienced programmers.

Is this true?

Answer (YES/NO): YES